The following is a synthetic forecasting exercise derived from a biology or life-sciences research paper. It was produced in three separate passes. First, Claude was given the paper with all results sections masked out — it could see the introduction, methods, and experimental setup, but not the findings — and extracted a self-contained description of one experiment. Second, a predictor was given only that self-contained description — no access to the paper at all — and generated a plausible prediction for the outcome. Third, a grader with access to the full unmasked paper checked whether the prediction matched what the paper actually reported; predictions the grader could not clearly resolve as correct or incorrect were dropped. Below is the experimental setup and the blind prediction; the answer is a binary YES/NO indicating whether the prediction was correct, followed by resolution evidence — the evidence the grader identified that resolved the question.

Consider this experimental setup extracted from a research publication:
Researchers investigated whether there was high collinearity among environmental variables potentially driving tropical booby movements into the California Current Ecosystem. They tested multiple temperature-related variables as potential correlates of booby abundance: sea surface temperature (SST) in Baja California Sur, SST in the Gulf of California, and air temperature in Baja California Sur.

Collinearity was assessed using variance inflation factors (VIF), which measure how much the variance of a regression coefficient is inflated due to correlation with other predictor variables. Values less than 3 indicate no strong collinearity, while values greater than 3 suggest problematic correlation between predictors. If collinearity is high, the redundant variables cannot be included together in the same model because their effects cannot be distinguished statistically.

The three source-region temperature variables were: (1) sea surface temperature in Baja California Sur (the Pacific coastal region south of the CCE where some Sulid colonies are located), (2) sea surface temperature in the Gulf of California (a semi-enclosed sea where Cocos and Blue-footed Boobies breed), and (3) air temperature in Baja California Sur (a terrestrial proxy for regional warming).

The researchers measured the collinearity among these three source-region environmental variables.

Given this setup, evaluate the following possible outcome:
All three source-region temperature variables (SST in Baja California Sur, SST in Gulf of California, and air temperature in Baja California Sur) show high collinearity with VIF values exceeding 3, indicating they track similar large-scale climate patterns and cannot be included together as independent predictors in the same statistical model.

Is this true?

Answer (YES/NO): YES